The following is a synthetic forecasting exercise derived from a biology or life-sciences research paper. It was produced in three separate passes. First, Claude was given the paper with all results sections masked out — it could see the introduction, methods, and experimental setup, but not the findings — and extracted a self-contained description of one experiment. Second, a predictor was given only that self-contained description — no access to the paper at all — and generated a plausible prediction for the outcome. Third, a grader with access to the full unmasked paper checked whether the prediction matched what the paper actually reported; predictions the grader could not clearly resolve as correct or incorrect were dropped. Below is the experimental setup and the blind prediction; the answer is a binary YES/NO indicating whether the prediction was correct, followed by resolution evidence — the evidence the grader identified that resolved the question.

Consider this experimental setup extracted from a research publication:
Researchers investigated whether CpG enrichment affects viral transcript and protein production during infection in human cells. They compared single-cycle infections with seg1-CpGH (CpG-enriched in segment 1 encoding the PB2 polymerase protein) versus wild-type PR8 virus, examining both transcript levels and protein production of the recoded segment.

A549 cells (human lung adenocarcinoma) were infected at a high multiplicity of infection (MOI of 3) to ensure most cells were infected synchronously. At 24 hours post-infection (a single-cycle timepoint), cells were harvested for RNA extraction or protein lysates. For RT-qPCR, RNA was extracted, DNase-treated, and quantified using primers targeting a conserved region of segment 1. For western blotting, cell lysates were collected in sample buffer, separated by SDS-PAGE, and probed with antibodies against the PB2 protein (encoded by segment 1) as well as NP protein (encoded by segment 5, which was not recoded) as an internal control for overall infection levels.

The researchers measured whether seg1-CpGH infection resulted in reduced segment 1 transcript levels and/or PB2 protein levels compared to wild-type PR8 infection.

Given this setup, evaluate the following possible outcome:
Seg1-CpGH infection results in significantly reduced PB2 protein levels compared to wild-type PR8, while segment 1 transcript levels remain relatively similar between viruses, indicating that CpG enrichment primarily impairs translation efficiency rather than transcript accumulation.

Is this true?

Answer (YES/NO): NO